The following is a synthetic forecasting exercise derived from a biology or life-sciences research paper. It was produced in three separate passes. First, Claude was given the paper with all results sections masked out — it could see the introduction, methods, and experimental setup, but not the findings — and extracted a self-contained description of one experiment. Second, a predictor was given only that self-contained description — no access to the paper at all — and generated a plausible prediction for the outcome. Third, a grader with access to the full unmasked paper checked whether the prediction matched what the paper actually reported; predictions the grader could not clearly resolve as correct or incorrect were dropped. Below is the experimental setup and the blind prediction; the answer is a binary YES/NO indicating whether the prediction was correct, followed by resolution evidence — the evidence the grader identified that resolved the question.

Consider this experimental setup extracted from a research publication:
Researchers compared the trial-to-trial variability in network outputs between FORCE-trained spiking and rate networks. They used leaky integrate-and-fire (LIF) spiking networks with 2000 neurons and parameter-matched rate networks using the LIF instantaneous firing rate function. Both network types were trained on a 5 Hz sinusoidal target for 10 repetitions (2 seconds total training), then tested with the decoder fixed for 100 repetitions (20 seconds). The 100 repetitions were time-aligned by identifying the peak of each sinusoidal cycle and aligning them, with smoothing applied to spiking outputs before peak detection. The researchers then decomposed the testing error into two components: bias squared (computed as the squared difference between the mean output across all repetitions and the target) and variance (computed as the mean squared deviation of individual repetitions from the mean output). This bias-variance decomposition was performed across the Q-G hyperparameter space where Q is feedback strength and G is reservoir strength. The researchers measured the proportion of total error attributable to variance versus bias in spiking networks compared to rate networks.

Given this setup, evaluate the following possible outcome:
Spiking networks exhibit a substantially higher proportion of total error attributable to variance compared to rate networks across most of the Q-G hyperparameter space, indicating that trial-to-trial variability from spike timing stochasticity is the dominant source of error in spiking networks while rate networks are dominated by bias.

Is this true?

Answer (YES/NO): YES